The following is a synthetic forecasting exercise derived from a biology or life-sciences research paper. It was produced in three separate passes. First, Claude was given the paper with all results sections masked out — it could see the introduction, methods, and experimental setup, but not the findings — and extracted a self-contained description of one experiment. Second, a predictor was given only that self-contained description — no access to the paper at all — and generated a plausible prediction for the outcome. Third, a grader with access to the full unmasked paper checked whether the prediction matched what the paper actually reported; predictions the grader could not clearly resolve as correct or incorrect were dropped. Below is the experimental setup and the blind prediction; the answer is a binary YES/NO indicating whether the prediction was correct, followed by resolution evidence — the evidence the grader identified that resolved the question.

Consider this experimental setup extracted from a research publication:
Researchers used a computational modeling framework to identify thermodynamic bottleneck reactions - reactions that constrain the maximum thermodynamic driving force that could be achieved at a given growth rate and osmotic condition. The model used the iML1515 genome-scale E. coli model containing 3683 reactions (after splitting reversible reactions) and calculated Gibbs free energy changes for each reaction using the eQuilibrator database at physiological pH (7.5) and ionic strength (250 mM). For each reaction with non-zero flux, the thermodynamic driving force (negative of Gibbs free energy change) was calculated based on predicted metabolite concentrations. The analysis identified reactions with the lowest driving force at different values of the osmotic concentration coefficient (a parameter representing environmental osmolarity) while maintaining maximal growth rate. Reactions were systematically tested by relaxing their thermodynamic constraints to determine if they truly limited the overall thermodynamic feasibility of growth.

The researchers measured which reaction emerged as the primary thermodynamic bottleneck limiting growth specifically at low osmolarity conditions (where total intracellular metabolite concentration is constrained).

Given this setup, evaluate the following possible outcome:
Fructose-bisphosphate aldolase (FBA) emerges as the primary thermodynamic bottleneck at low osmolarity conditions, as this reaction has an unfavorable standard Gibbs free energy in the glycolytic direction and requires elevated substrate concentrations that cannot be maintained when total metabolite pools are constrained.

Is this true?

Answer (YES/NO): NO